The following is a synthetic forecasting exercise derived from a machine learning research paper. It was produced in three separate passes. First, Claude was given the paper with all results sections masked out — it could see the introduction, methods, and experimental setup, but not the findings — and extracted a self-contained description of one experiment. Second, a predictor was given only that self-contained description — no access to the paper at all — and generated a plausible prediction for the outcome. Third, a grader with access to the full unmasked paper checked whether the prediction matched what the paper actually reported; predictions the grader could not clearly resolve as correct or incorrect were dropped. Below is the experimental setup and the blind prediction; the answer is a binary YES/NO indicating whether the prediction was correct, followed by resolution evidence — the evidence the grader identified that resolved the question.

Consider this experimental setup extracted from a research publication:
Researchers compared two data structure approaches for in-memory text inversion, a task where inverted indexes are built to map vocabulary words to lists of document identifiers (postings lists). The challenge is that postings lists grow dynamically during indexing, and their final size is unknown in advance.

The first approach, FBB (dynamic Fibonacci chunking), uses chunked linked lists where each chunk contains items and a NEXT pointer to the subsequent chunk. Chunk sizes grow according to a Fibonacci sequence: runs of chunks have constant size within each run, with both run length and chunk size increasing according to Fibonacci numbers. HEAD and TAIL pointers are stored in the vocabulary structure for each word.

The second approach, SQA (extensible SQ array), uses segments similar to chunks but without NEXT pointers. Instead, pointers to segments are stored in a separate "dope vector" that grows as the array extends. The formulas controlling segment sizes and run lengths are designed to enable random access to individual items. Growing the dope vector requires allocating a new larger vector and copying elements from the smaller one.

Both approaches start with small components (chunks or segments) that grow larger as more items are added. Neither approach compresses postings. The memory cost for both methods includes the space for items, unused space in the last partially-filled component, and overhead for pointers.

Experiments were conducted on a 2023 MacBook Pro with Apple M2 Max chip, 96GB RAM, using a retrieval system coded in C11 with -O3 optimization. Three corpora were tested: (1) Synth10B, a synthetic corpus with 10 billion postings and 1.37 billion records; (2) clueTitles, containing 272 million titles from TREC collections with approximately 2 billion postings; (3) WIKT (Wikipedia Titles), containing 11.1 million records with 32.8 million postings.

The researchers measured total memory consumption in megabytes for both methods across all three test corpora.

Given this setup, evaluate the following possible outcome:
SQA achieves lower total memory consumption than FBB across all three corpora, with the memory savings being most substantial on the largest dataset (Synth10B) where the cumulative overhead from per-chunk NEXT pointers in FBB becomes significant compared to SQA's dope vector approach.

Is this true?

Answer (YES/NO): NO